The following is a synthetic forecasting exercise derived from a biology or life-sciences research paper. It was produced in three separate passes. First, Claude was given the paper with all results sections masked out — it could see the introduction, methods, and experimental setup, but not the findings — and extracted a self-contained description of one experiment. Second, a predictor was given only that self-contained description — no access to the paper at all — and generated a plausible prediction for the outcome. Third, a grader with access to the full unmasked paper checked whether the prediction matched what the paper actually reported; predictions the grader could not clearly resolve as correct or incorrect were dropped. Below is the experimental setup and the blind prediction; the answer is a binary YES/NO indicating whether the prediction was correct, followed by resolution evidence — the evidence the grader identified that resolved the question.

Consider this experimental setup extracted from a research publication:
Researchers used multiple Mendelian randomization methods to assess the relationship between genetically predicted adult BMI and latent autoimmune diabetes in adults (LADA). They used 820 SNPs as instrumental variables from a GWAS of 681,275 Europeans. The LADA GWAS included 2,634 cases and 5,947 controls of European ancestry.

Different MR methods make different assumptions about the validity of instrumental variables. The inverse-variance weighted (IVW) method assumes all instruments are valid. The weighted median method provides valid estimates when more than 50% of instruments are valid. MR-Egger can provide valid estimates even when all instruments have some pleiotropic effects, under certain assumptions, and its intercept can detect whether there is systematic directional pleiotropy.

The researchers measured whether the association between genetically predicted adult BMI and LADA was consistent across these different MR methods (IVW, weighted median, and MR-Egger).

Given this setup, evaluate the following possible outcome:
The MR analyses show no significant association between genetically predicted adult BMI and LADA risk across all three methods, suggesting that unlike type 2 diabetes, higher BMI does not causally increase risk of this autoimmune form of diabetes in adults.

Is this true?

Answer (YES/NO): NO